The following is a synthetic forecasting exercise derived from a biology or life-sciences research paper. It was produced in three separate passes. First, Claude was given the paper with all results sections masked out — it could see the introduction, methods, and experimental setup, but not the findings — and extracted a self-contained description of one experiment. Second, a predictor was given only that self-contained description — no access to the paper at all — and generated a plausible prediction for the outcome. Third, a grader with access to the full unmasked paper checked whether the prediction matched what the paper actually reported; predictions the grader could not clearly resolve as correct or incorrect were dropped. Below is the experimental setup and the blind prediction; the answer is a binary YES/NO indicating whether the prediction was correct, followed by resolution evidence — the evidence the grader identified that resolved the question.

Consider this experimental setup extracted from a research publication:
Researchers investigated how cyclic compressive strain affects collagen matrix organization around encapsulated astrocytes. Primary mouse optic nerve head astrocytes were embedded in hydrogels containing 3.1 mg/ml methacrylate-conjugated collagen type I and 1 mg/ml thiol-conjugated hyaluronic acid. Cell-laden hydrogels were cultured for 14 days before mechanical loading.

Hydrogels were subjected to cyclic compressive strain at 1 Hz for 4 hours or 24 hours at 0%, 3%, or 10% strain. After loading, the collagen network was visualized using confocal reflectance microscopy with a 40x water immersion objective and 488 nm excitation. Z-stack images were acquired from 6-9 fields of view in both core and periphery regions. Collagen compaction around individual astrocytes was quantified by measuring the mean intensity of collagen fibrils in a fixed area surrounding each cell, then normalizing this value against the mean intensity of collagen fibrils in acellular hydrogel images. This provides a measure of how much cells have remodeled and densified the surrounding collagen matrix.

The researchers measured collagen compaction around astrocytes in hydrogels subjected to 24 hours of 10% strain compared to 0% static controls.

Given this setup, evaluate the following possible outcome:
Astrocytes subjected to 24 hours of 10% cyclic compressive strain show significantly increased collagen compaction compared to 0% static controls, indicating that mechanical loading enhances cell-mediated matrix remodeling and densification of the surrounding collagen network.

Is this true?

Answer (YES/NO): NO